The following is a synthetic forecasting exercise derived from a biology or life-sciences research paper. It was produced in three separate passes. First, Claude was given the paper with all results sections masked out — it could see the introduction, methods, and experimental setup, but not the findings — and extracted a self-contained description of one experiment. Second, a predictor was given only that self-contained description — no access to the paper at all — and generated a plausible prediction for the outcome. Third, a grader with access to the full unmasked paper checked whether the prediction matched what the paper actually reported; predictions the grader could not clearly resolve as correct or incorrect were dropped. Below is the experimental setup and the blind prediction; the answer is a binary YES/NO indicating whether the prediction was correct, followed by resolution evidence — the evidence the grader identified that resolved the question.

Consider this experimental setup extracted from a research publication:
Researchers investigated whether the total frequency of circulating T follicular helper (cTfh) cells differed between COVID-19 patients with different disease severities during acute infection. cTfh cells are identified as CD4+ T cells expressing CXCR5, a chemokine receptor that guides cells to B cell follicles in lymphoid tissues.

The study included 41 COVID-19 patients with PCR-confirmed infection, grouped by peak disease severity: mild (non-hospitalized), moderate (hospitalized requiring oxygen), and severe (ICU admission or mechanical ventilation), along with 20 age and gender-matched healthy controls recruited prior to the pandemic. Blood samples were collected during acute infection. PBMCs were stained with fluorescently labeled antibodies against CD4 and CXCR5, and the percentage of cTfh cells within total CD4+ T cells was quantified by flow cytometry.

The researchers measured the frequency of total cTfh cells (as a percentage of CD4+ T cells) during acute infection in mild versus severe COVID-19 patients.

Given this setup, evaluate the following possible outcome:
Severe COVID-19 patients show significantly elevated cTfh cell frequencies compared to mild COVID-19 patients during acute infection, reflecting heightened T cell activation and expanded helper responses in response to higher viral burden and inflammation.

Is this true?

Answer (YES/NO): NO